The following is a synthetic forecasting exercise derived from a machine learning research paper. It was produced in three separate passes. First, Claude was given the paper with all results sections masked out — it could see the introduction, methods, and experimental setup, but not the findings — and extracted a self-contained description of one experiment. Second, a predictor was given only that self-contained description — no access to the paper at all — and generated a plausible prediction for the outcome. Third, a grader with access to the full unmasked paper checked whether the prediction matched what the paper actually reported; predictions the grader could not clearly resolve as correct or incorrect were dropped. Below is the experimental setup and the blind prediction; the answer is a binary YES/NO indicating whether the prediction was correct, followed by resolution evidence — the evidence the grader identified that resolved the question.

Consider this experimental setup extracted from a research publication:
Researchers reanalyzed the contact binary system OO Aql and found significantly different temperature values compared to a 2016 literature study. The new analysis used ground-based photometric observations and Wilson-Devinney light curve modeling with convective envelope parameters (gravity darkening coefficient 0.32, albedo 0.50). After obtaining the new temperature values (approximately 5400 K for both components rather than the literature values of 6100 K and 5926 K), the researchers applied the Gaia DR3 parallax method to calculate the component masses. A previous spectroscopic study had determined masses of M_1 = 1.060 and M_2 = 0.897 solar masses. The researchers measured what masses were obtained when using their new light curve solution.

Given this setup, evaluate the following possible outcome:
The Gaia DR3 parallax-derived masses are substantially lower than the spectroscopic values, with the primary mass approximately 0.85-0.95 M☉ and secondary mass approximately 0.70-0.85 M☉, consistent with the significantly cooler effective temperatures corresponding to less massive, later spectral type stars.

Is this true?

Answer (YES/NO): NO